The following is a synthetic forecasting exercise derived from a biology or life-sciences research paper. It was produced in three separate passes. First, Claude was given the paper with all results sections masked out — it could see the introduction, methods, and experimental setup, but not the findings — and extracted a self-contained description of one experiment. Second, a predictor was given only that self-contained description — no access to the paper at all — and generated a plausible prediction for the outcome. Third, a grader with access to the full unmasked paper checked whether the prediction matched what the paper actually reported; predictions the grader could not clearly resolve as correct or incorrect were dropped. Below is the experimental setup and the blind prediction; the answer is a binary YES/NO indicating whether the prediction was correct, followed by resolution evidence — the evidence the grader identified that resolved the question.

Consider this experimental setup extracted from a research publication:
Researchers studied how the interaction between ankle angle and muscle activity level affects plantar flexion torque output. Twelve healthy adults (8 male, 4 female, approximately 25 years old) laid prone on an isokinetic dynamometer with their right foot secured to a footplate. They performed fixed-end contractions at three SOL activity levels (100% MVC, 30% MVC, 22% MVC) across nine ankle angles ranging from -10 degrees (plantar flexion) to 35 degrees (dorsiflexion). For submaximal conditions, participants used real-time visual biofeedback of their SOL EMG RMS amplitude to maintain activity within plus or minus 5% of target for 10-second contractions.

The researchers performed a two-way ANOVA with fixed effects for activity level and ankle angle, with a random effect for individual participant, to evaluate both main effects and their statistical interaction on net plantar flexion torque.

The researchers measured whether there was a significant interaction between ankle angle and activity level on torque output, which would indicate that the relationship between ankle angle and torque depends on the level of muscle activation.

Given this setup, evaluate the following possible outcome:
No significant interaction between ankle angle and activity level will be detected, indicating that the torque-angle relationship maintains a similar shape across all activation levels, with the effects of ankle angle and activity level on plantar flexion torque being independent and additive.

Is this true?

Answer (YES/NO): NO